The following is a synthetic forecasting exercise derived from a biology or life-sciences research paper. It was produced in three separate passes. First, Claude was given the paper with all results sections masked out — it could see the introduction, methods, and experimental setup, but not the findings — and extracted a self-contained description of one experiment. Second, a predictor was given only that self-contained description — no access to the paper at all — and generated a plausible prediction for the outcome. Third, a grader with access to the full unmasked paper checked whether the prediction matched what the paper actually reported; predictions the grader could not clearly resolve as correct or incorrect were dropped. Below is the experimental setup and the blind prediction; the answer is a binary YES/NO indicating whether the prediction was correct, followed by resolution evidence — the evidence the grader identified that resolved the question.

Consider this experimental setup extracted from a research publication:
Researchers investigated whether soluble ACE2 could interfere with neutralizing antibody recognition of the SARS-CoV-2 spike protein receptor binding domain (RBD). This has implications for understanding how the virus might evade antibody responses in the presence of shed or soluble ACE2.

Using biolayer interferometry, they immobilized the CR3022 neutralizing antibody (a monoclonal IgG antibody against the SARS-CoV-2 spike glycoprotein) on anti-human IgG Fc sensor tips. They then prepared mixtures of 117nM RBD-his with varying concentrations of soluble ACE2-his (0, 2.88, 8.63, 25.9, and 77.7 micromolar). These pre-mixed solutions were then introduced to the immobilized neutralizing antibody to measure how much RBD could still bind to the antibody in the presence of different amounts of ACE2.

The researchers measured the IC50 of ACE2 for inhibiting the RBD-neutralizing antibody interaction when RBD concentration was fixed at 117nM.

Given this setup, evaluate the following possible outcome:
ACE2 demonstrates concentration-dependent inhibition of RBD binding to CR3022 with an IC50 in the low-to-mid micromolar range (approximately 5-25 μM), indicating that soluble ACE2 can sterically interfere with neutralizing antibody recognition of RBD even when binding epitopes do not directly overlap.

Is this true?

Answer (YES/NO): NO